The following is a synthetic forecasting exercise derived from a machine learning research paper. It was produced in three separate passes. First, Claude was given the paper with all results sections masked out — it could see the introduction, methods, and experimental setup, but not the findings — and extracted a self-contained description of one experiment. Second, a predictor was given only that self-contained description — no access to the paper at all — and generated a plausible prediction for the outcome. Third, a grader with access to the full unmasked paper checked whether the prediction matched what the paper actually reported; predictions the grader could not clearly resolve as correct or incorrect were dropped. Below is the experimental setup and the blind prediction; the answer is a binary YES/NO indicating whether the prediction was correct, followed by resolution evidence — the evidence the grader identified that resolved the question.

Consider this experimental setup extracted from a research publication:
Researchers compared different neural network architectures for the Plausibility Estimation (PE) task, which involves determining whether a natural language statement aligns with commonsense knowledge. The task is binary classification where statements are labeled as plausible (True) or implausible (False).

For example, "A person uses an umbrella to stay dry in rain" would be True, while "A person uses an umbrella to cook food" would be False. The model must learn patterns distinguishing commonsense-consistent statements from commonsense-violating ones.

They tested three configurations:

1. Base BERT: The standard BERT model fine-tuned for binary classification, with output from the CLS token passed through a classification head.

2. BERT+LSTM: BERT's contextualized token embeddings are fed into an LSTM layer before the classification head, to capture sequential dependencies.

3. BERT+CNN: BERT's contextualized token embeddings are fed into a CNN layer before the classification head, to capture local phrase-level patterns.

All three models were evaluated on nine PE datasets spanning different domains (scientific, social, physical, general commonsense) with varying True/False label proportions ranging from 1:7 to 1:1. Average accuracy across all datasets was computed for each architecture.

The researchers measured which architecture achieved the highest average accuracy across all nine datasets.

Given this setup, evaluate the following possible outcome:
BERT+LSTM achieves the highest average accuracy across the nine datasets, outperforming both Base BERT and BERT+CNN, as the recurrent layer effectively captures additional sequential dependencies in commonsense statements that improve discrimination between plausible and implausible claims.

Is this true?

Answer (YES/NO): NO